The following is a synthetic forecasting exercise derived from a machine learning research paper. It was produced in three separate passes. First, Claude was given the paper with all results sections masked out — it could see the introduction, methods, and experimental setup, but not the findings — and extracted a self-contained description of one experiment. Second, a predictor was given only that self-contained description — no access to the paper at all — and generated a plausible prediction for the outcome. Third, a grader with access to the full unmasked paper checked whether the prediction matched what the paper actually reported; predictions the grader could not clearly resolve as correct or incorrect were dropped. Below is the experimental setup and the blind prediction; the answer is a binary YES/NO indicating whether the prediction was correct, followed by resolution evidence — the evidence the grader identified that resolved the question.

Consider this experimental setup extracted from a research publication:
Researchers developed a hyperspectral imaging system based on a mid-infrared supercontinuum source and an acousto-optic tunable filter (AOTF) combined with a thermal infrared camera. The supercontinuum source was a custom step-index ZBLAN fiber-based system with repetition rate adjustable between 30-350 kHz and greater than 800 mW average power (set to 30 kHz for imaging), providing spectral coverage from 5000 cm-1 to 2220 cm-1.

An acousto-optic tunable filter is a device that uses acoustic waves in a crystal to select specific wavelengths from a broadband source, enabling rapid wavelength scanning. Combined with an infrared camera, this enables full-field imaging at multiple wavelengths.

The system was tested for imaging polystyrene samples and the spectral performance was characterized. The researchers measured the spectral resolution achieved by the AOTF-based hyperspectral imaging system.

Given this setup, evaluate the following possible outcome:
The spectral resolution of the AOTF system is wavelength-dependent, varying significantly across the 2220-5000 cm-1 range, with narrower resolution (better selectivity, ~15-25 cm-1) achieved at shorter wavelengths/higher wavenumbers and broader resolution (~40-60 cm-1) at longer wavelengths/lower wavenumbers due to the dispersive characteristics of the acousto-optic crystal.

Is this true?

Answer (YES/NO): NO